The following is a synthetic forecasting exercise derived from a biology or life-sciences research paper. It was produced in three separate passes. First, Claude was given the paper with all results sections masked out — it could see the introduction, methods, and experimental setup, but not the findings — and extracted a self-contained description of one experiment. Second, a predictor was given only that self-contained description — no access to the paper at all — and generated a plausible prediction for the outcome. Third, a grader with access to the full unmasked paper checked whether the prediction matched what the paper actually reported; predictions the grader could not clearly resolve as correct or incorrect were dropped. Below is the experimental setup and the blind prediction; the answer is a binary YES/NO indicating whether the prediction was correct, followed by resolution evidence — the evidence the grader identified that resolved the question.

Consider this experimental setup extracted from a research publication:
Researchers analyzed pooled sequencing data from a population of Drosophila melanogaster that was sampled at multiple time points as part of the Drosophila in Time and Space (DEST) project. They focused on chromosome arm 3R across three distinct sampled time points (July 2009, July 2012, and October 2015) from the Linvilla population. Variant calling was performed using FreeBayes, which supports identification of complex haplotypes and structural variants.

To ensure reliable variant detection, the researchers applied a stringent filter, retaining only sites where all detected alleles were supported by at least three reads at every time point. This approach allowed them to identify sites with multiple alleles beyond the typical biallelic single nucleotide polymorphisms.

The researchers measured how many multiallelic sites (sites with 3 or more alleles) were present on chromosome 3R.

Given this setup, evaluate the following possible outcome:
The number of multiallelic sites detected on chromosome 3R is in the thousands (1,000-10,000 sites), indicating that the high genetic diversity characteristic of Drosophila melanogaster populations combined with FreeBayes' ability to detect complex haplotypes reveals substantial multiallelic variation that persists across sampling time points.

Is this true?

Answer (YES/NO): NO